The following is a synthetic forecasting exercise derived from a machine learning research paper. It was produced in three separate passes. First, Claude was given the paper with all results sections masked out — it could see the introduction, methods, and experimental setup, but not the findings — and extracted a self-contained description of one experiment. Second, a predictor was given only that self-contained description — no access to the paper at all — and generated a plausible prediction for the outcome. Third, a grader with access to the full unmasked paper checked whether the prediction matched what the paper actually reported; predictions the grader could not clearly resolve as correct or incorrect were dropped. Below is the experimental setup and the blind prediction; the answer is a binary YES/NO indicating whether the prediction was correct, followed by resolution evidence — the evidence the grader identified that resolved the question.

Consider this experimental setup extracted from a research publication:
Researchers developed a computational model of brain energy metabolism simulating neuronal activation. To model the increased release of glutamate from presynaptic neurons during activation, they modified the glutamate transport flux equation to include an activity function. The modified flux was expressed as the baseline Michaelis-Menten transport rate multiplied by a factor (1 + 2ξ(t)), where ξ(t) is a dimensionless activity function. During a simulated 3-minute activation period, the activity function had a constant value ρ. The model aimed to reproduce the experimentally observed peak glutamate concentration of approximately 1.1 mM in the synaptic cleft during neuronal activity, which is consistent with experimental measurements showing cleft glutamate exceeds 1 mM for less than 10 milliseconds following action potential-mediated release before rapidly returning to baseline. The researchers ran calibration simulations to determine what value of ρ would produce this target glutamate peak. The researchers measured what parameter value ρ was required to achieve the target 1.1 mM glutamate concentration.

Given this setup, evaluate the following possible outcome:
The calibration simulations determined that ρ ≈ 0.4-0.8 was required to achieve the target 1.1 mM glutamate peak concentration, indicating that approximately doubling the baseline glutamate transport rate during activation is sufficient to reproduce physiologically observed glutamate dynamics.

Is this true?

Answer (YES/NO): NO